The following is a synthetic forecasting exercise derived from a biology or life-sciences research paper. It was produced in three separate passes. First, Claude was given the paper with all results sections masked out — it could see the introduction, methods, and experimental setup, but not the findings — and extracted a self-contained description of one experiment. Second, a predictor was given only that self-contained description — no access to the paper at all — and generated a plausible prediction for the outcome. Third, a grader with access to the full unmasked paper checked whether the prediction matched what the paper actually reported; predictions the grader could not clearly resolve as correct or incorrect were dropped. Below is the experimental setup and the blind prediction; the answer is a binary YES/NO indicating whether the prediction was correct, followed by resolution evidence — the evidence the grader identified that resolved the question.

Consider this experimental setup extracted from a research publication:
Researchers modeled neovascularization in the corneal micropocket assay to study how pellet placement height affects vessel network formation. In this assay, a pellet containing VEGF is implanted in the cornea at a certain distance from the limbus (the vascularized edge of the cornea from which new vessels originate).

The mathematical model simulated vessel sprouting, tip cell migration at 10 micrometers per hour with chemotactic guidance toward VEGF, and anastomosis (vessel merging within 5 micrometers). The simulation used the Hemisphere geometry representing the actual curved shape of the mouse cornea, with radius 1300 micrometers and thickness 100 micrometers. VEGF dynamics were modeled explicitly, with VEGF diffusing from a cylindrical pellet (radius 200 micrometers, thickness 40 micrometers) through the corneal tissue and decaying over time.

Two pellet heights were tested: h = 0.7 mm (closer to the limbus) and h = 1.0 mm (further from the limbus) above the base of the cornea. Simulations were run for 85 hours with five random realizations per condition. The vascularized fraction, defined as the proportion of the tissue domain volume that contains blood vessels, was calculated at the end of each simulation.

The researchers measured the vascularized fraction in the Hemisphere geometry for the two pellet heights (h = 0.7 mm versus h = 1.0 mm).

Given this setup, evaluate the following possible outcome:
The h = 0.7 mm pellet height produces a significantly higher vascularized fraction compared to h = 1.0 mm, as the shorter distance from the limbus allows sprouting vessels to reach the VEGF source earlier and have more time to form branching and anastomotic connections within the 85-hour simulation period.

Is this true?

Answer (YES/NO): YES